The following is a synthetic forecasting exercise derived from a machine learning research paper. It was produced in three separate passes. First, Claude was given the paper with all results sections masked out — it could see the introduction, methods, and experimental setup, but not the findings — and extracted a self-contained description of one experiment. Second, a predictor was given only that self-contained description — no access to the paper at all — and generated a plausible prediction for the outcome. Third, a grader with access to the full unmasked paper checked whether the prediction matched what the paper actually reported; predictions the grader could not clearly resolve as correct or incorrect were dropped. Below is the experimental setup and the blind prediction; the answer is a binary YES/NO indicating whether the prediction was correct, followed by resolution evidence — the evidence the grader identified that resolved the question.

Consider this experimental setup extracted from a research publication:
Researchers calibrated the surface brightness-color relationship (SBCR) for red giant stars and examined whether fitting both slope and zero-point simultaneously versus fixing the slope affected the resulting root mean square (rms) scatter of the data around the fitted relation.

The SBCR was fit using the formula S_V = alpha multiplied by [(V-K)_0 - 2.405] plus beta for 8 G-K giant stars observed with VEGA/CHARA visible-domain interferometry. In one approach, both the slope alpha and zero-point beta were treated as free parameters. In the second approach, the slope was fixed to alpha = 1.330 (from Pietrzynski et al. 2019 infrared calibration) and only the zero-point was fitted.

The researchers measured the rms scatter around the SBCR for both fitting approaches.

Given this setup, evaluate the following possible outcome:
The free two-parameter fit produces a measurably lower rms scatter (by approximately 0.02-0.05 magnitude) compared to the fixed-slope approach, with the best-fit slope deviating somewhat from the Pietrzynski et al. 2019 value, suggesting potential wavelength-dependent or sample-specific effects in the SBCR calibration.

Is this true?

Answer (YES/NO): NO